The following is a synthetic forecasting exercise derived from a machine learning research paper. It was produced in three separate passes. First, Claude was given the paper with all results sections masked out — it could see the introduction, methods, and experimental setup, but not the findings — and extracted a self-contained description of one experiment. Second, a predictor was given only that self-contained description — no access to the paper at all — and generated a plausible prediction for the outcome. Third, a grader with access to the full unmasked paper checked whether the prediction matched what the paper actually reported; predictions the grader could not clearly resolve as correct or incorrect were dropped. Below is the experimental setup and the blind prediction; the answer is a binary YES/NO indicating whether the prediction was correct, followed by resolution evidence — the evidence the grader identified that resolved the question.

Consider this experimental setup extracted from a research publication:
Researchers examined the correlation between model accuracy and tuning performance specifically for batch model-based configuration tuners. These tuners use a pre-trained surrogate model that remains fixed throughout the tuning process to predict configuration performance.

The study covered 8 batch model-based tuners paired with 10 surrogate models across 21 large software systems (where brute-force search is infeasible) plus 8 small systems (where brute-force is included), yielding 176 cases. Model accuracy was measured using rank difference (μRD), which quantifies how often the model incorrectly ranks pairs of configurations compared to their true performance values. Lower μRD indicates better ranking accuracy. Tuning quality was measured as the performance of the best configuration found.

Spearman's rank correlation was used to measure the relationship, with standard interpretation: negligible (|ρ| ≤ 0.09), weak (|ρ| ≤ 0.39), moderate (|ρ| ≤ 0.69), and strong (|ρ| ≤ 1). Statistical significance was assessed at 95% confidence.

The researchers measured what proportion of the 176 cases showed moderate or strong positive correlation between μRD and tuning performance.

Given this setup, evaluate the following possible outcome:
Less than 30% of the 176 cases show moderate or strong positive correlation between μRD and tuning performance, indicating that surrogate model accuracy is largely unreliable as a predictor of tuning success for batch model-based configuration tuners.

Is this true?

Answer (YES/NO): NO